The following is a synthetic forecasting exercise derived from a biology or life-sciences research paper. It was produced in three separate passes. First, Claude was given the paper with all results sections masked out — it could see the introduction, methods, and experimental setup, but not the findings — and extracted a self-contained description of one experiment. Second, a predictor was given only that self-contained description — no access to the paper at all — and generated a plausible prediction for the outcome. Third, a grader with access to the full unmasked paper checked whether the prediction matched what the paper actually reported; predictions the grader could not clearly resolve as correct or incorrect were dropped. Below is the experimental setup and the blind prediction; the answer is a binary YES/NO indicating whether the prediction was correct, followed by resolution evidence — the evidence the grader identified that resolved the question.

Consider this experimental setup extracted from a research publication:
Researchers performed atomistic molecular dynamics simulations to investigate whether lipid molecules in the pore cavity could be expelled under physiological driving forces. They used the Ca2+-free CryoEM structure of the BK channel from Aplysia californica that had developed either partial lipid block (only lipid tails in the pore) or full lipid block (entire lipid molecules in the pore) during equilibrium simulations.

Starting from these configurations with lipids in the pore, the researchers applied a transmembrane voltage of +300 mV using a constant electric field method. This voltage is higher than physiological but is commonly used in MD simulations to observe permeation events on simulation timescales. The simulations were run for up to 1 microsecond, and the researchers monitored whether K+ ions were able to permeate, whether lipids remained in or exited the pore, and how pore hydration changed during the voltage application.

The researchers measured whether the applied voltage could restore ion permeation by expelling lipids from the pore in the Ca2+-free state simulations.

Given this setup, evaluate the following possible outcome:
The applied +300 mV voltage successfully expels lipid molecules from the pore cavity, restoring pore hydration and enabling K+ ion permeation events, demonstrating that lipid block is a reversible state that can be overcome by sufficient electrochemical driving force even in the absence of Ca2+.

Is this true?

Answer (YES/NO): NO